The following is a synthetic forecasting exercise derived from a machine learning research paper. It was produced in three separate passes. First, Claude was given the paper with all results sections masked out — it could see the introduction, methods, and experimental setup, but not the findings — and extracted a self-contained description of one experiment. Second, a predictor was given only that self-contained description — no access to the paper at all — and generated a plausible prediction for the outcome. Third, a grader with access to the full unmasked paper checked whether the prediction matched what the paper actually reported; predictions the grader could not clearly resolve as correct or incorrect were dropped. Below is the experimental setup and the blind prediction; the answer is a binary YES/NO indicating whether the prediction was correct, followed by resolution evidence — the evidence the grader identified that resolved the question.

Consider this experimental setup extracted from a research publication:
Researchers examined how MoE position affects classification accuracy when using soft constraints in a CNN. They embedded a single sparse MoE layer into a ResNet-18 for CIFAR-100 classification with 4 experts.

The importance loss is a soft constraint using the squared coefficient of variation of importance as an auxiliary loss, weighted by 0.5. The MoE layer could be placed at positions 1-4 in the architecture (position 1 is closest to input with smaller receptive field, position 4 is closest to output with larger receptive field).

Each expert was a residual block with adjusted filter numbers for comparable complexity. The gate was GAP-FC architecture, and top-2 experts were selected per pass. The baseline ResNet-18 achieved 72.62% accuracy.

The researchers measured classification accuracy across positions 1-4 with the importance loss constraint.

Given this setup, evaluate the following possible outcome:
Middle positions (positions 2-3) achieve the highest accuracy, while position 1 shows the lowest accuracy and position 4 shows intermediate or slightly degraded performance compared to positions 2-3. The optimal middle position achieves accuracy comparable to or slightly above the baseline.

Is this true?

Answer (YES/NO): NO